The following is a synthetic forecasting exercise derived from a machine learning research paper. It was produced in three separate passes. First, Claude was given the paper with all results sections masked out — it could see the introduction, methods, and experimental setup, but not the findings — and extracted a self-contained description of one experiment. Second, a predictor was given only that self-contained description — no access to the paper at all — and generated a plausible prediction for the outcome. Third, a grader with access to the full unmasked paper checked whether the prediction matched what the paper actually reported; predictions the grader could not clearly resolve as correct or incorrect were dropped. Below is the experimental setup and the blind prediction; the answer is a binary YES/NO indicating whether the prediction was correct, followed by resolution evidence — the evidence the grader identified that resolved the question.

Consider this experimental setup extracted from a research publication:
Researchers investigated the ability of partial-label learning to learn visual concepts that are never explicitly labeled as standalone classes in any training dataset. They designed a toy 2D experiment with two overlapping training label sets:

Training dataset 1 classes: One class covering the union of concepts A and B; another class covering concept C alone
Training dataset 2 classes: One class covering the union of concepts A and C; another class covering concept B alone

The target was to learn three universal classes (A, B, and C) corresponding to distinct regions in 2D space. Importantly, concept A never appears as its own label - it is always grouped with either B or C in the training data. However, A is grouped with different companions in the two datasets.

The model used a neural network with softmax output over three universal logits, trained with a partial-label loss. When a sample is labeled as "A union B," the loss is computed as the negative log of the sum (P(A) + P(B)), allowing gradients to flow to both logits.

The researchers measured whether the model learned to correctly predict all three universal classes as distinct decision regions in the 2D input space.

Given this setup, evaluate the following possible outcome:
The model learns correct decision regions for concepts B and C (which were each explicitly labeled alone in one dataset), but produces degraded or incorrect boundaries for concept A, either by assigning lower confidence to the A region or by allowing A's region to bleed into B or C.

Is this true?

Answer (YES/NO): NO